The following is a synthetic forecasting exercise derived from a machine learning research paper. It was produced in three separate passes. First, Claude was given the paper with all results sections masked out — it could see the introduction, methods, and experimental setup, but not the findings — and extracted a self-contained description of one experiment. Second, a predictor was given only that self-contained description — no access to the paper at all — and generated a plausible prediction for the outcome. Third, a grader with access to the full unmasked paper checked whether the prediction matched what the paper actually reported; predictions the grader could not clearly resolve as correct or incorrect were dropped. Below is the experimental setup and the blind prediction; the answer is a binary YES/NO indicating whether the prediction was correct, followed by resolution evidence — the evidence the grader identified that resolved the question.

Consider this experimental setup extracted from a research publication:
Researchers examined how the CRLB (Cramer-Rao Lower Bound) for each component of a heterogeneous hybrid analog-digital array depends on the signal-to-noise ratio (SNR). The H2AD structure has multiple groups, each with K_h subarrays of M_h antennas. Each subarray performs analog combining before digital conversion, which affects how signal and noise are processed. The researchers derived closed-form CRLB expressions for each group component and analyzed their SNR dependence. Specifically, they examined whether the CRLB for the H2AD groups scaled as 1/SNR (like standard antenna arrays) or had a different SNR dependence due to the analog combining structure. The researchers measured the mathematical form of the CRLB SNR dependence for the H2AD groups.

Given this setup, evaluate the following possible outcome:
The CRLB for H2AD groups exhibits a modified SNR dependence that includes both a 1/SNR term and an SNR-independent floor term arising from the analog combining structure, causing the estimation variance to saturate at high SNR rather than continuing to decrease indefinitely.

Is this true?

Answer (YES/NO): NO